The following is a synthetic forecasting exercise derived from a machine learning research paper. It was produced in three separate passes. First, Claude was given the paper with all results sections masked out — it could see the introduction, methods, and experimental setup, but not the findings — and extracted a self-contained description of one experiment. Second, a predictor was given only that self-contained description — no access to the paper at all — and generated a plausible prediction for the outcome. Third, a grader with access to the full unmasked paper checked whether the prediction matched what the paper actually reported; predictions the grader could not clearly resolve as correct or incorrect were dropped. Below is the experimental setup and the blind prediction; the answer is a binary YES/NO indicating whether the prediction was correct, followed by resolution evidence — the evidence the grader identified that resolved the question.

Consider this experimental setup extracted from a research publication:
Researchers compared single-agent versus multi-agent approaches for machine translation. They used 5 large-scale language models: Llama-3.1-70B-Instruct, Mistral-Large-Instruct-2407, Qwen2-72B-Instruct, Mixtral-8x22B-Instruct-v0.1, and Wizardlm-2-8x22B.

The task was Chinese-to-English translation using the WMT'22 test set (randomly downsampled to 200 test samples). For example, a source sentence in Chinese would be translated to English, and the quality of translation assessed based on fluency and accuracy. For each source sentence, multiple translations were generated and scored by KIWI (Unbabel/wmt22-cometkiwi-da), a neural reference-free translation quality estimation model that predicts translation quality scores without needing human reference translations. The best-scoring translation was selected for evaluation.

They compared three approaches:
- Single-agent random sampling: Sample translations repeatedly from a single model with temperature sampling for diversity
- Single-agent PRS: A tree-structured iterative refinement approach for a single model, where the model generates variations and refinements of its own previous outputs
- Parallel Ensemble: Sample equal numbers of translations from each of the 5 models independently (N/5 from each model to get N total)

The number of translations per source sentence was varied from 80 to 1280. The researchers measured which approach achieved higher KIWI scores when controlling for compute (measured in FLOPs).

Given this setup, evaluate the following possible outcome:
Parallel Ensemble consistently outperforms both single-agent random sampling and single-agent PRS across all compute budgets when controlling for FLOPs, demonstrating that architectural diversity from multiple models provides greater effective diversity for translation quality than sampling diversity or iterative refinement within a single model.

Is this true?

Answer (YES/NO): NO